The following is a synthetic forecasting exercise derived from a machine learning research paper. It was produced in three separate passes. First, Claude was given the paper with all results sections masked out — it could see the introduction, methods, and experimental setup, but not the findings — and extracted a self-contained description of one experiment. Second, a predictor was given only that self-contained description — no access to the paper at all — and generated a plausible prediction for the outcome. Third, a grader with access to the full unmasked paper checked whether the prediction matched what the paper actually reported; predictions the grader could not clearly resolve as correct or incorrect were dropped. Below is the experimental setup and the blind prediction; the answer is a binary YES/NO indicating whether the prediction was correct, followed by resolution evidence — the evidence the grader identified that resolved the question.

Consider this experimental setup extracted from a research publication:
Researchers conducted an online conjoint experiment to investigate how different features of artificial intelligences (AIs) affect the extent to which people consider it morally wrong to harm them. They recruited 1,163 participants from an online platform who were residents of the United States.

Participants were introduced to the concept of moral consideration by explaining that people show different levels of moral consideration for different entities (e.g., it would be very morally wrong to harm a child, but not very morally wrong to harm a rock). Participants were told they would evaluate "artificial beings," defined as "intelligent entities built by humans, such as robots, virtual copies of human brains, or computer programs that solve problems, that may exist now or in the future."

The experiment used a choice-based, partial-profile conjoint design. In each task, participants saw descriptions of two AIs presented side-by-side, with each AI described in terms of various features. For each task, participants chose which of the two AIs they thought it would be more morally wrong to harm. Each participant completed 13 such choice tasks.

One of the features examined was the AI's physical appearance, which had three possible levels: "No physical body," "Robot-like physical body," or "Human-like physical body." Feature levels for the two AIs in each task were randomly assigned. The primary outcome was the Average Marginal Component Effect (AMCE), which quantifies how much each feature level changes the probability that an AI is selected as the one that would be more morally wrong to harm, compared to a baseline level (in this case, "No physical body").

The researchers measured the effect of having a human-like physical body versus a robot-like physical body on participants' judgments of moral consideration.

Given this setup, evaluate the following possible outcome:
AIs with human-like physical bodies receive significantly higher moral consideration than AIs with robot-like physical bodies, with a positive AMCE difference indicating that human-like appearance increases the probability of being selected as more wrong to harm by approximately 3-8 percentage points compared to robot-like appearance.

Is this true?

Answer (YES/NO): NO